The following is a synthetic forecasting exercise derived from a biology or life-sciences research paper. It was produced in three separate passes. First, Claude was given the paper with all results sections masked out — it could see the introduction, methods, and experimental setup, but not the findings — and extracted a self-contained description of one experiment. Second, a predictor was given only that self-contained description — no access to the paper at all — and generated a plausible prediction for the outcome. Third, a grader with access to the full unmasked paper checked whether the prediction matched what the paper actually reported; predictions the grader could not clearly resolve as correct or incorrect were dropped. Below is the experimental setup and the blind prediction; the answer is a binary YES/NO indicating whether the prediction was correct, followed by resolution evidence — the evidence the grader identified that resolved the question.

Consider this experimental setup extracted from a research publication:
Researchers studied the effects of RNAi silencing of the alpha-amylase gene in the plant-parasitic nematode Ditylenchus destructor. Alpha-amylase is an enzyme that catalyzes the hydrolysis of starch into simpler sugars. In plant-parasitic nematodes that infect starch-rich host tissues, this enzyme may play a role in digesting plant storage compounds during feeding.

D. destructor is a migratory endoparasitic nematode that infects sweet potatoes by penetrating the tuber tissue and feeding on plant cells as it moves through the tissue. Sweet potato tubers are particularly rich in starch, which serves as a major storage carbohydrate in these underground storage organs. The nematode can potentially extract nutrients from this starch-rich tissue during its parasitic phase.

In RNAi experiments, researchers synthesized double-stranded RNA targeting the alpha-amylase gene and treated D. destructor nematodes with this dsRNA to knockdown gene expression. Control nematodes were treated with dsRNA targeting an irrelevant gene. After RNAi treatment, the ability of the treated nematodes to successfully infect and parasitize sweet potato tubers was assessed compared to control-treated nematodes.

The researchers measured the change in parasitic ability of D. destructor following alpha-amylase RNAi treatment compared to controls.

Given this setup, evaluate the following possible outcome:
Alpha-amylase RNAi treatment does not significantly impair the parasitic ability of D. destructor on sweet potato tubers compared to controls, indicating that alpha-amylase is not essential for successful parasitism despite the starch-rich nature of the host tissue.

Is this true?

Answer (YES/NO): NO